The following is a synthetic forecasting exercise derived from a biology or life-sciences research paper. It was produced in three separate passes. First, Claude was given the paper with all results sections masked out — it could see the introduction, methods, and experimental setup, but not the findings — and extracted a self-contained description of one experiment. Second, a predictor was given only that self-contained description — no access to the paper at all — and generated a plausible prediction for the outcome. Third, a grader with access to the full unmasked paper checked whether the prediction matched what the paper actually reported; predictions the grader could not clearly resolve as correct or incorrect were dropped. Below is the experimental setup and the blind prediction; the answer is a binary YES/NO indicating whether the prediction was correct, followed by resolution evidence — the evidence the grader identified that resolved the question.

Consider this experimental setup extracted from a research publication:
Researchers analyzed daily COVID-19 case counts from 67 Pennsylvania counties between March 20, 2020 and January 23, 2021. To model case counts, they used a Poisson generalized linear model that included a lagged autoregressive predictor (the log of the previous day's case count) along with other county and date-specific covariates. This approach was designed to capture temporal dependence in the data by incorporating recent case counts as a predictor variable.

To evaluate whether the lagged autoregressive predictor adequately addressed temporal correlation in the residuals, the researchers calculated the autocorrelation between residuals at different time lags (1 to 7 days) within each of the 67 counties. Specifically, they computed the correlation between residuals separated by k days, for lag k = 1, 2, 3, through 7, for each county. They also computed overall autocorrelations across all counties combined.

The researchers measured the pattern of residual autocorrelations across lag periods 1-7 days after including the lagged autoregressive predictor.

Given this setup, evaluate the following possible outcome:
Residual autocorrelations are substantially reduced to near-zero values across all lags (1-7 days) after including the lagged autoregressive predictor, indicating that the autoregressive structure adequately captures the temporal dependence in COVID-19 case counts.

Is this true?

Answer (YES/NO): YES